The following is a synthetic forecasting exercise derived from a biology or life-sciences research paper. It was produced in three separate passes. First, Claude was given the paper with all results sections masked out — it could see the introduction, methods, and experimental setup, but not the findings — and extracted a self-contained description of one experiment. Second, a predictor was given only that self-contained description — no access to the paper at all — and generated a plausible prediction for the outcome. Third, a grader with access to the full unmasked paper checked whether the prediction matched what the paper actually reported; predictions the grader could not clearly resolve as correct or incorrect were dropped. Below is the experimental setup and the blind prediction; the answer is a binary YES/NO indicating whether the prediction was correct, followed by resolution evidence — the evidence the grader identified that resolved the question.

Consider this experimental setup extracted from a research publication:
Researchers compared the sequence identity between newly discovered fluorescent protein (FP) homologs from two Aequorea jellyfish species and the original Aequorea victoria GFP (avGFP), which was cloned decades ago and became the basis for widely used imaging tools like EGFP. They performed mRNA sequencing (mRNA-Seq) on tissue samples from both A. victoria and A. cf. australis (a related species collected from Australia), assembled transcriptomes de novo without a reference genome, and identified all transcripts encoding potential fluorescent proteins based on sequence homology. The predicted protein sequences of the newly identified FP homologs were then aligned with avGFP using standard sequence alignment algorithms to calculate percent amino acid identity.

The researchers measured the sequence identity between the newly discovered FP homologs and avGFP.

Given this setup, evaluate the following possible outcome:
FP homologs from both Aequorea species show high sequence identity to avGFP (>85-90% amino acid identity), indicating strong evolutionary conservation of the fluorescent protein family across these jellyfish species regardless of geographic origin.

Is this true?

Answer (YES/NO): NO